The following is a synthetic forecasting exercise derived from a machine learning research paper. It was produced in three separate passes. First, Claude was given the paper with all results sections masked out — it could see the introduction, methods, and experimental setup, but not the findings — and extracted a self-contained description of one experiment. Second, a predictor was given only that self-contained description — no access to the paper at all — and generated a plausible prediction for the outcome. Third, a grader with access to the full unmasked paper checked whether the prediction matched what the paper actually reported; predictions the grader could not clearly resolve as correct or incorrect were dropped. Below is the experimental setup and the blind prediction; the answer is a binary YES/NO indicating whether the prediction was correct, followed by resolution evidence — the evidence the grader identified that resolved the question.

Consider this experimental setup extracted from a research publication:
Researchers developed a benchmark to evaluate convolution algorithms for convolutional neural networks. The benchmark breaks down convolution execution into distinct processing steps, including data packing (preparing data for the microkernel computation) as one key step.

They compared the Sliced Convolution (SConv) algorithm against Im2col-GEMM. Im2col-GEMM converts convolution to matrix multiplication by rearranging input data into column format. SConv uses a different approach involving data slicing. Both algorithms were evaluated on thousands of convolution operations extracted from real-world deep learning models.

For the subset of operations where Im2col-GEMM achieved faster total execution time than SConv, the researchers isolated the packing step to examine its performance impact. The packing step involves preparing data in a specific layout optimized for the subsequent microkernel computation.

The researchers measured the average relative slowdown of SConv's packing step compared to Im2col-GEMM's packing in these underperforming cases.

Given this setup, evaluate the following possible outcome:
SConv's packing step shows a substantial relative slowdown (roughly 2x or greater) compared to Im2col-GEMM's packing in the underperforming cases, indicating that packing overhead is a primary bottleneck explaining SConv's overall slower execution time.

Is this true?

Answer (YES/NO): NO